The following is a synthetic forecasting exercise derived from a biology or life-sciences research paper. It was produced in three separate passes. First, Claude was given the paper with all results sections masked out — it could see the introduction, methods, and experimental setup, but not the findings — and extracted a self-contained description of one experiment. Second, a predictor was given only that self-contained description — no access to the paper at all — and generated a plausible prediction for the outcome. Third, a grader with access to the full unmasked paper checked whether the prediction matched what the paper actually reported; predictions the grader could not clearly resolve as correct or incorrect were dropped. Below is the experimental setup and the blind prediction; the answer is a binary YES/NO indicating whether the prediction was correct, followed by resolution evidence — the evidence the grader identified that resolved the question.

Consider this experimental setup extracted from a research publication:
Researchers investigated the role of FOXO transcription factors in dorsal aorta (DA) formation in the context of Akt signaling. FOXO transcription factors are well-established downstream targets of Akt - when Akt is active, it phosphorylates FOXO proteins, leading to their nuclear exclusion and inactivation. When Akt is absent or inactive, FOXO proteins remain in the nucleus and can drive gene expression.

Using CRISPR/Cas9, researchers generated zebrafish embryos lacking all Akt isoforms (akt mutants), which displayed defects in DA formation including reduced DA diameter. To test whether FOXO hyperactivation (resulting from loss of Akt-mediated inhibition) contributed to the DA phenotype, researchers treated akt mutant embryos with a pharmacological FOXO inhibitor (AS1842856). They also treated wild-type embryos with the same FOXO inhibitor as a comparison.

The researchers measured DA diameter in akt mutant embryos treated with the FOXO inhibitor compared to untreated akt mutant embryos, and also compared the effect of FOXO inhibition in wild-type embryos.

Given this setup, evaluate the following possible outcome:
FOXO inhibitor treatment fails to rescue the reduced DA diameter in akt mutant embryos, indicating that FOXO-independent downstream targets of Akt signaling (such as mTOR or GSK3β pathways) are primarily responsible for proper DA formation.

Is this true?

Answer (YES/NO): NO